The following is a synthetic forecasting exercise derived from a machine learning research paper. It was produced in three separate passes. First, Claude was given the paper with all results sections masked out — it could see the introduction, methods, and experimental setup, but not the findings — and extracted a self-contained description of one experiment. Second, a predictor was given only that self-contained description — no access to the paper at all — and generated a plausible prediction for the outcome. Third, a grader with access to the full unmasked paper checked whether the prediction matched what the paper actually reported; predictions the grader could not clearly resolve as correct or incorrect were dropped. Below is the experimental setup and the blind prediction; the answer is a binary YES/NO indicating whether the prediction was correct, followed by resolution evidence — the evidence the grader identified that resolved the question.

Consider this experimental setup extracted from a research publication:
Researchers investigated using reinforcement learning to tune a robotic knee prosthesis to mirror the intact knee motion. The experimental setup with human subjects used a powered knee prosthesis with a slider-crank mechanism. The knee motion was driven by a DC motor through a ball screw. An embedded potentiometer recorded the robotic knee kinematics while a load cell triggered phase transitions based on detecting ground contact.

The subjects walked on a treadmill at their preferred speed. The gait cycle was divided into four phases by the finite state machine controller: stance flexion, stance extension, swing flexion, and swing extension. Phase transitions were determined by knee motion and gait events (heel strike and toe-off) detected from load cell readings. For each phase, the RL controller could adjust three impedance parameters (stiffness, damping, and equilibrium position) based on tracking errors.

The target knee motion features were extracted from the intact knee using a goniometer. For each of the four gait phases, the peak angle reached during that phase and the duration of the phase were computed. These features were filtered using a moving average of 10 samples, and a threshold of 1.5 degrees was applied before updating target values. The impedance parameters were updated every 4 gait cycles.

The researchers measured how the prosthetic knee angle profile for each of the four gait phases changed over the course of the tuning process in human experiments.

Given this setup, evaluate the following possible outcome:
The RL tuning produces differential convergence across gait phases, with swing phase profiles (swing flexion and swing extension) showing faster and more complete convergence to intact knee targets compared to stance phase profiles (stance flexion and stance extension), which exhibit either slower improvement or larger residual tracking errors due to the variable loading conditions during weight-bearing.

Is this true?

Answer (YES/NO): NO